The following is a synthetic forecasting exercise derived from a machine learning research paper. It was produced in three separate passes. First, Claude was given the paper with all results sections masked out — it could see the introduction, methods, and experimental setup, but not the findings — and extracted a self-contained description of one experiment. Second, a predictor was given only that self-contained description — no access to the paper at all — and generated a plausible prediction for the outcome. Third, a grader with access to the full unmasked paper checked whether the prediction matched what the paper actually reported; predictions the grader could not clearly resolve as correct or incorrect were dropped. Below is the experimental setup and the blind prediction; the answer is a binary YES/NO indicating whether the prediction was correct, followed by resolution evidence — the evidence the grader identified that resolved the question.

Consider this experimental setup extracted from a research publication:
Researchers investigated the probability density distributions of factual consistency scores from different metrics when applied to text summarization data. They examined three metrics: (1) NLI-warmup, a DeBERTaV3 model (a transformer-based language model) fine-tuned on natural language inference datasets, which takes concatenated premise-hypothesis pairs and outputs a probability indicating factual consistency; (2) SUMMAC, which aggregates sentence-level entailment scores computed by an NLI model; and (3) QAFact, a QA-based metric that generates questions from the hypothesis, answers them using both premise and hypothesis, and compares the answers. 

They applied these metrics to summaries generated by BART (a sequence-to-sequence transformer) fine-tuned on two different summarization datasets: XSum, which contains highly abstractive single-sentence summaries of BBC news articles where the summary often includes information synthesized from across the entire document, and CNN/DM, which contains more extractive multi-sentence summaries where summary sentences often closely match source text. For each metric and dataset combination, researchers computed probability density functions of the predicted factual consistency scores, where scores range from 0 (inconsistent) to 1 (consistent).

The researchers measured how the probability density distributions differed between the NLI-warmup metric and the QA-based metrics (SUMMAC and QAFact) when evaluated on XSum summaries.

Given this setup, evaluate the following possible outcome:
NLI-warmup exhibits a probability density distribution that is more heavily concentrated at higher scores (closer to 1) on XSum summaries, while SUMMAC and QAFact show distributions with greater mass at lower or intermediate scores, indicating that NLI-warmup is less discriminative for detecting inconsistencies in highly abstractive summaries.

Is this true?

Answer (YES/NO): NO